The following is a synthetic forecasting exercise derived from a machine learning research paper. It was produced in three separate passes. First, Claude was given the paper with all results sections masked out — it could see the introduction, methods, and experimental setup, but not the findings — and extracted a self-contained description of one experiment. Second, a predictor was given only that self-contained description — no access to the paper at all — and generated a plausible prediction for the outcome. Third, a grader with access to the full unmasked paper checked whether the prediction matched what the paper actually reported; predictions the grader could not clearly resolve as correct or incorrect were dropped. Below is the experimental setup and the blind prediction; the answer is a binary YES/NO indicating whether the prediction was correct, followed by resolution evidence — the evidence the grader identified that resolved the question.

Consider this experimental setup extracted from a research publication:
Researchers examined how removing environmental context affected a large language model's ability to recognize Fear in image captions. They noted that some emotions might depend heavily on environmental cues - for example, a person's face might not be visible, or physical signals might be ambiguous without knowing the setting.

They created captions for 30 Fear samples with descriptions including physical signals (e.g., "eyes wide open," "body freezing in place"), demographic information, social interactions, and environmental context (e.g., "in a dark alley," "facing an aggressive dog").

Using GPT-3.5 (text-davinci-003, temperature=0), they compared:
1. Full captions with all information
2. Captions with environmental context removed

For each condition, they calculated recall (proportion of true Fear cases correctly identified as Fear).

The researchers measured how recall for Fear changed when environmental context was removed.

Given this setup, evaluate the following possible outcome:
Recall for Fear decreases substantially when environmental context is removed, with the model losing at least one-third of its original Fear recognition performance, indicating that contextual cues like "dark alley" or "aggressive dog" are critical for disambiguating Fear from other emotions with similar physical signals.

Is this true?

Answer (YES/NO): YES